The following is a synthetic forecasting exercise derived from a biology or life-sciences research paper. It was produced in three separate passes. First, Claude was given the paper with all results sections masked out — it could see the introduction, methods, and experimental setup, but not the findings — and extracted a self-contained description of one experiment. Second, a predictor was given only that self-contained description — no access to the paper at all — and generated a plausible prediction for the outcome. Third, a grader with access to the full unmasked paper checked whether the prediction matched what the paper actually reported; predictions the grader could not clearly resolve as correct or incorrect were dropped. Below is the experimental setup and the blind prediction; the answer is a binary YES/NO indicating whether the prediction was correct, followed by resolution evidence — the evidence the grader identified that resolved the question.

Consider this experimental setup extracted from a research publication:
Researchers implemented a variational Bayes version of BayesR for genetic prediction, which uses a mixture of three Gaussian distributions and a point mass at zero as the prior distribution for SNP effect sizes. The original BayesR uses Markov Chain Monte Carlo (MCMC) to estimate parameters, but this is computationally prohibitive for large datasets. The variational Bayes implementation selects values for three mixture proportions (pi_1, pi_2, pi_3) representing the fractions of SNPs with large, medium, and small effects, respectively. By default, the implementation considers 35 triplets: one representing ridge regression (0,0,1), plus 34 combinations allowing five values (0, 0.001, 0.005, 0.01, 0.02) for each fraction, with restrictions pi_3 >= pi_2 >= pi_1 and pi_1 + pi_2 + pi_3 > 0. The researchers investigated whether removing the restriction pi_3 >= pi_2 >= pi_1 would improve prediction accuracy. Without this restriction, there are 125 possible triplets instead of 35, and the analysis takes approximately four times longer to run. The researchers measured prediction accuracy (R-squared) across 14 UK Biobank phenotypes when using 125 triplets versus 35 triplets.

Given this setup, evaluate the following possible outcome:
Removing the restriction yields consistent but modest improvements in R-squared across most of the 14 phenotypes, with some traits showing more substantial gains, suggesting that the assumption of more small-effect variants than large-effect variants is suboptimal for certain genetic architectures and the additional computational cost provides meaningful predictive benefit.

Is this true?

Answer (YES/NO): NO